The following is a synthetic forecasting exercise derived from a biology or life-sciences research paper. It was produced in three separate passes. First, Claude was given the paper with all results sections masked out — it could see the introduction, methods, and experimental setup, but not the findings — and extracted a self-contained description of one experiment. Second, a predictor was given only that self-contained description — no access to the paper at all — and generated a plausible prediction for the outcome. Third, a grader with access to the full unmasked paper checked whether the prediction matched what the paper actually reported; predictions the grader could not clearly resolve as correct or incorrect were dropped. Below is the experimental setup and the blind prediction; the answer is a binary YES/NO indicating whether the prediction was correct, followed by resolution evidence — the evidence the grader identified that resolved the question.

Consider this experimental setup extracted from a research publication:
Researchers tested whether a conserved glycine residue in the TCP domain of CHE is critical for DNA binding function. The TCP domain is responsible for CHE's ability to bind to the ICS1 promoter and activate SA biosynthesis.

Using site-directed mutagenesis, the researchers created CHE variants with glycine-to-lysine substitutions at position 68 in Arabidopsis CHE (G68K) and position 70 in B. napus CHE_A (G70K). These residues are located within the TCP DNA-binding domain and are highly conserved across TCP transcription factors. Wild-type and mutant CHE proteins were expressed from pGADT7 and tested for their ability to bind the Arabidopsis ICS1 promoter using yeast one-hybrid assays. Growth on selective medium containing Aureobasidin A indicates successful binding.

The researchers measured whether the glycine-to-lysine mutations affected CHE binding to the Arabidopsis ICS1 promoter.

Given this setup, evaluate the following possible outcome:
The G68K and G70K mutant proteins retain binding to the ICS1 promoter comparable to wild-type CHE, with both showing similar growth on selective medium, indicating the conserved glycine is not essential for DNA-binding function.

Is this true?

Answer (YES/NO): NO